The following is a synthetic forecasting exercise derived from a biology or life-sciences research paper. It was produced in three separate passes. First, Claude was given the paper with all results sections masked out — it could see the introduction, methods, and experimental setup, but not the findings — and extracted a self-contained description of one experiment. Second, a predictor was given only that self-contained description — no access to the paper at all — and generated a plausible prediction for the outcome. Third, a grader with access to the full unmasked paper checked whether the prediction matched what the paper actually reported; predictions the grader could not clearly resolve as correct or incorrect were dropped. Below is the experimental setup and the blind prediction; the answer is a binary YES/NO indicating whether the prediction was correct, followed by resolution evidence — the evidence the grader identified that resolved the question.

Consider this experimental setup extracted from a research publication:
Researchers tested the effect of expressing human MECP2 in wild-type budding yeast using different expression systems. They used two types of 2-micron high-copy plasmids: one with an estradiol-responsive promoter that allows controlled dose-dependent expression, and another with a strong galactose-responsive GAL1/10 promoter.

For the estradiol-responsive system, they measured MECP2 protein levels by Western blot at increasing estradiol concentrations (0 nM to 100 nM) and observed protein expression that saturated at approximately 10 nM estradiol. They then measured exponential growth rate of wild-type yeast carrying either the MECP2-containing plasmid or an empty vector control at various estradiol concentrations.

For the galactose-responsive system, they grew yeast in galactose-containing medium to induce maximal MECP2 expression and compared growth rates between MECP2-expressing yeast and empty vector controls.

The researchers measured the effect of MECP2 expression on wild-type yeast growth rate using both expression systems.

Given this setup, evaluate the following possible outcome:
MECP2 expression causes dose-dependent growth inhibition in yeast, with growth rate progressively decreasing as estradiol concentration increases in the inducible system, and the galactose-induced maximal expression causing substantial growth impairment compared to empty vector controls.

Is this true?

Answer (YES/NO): YES